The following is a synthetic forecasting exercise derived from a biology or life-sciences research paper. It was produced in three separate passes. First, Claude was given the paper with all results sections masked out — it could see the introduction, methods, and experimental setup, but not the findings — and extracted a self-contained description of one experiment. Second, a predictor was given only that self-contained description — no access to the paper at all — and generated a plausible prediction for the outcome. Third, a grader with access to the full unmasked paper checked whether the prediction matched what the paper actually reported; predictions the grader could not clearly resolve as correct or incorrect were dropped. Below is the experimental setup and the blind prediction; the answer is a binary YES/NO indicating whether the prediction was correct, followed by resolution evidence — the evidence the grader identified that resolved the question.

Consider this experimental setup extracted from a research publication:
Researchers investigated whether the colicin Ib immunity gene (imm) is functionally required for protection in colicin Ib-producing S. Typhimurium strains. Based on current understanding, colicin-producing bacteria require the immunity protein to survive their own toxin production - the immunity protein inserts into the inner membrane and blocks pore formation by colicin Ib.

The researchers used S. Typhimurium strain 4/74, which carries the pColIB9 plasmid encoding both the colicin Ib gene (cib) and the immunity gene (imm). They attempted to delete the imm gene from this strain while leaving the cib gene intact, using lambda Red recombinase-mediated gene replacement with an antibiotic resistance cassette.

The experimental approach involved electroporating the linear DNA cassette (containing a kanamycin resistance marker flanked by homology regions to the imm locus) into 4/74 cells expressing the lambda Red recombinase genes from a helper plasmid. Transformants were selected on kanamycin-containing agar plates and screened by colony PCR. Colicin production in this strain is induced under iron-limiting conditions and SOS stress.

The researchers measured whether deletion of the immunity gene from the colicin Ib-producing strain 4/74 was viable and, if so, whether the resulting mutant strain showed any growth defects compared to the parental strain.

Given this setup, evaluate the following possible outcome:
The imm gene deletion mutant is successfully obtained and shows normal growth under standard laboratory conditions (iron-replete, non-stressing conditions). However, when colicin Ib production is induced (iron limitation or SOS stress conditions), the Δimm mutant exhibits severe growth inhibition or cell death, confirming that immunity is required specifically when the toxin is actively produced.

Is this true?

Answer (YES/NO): NO